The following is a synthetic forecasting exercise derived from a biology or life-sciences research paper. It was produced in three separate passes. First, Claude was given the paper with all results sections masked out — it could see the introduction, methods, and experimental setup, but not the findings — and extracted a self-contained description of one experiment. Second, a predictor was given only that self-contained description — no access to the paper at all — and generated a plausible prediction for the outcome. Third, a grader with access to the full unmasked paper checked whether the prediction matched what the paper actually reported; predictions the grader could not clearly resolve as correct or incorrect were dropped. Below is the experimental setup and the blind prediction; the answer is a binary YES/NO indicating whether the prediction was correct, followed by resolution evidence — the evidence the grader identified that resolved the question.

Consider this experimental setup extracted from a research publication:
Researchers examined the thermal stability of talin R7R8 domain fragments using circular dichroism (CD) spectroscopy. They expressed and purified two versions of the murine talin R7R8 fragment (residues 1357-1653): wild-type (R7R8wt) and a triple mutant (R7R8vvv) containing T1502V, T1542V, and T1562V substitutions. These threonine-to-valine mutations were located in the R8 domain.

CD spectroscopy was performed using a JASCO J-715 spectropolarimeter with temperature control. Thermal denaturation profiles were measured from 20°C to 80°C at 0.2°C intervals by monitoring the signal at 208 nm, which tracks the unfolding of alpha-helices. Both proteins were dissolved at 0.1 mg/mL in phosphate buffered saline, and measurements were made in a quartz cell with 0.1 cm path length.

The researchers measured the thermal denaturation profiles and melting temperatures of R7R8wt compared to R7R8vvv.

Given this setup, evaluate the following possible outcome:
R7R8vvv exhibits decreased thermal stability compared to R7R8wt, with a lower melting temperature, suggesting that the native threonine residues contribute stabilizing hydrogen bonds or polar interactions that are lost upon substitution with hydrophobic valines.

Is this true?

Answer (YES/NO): NO